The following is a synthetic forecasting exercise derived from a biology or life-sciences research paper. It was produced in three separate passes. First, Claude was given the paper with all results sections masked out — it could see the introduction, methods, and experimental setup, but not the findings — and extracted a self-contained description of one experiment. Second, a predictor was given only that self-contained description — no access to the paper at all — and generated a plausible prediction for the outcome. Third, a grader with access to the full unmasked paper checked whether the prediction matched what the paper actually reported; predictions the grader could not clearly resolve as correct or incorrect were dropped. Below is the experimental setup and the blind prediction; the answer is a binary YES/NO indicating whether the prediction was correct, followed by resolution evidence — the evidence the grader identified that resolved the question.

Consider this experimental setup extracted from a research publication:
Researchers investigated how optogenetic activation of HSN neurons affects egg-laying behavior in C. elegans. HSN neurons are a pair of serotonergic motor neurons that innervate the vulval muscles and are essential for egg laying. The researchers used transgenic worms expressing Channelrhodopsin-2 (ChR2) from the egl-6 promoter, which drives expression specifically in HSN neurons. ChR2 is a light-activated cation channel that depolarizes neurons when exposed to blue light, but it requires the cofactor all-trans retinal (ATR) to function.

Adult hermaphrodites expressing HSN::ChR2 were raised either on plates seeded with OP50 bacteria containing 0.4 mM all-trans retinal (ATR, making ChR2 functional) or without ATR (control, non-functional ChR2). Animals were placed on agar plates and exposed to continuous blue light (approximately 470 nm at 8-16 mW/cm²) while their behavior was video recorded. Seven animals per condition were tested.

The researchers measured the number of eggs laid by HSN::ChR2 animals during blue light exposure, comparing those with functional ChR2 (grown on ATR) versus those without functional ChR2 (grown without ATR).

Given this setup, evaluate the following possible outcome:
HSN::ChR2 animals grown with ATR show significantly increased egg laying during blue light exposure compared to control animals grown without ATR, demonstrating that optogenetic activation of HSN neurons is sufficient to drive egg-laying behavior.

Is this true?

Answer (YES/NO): YES